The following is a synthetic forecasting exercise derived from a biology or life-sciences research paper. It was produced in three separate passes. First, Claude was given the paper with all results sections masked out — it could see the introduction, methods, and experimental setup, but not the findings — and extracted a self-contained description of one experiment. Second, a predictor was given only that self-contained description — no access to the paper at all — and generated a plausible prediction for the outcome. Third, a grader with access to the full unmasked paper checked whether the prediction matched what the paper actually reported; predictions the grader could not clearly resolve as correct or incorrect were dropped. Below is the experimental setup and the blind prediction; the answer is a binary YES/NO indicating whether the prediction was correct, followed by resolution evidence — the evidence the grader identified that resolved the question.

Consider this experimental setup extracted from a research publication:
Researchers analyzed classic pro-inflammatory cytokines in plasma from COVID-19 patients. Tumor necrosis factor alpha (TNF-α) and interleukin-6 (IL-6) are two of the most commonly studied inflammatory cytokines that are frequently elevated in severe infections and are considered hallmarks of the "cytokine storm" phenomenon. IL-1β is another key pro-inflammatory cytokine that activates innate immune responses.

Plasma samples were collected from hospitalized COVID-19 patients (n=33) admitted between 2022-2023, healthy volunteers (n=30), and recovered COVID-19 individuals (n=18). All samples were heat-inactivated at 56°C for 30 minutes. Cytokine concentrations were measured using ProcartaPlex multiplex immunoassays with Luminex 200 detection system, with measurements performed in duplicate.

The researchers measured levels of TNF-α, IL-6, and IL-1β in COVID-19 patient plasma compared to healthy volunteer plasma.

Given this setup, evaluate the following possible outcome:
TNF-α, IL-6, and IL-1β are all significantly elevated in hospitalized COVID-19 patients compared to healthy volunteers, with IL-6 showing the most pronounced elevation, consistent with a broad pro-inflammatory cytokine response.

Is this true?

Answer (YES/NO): NO